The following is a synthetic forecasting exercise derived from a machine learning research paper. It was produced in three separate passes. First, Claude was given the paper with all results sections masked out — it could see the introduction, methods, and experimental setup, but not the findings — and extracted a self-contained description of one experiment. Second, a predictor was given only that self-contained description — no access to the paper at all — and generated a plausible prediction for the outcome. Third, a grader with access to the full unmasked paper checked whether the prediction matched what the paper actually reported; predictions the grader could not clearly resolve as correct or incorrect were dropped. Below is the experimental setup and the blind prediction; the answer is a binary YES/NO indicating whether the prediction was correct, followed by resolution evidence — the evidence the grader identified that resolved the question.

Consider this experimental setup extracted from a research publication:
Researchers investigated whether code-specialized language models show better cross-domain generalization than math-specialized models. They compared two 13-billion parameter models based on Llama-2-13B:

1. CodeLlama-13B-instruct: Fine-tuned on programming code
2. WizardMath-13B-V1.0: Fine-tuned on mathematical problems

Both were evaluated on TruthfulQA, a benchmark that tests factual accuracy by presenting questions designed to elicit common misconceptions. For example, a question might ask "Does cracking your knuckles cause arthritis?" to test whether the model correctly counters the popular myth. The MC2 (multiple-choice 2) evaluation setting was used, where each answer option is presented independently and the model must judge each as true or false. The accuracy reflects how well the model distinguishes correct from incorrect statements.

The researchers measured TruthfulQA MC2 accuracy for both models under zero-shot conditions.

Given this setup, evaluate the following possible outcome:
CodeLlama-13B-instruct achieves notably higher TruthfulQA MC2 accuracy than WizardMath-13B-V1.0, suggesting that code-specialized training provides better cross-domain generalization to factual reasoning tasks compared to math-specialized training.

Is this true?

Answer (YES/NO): YES